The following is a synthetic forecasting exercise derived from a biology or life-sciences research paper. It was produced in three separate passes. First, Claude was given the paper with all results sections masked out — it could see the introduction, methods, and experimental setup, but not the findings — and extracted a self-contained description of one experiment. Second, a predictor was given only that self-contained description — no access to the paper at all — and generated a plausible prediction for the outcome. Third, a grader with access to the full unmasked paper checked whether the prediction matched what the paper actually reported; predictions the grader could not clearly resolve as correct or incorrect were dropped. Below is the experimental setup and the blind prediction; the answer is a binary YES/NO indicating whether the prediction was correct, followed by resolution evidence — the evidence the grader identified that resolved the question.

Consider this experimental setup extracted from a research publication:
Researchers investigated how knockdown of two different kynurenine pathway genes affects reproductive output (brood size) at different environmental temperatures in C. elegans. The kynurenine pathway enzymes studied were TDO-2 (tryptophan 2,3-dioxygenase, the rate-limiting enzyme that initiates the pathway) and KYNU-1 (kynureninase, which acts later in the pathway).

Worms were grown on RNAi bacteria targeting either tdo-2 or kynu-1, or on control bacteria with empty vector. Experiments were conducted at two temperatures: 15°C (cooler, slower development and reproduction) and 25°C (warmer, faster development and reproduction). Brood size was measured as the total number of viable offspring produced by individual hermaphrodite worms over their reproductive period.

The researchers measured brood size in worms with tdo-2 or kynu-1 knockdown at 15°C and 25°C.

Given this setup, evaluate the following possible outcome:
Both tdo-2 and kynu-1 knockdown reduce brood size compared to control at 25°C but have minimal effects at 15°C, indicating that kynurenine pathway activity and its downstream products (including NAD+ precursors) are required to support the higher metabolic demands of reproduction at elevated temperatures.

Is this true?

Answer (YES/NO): NO